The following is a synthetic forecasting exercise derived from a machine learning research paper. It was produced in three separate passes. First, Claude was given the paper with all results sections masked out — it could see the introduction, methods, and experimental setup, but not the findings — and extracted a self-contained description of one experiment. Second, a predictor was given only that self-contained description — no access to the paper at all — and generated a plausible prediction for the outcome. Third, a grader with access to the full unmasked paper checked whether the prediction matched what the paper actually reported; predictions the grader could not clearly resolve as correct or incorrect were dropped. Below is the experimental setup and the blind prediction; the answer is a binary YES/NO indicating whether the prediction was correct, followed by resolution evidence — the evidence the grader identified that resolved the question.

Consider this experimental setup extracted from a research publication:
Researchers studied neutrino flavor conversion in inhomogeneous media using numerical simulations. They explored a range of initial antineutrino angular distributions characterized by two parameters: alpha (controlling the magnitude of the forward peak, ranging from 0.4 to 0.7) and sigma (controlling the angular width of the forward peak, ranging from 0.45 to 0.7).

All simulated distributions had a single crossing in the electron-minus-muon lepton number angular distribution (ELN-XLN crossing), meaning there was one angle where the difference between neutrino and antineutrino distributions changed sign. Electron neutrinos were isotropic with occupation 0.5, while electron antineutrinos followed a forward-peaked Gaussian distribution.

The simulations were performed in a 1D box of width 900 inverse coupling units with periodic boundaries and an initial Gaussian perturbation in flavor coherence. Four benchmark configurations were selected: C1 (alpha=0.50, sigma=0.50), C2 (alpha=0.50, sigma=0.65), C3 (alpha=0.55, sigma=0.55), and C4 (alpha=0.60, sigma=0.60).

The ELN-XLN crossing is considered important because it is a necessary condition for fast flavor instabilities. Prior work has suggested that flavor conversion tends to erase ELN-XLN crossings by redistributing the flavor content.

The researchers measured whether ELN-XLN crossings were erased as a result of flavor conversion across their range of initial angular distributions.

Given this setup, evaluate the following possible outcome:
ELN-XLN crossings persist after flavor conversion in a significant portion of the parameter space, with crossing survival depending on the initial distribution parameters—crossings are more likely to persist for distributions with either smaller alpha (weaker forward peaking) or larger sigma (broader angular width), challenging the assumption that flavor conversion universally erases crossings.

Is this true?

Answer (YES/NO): NO